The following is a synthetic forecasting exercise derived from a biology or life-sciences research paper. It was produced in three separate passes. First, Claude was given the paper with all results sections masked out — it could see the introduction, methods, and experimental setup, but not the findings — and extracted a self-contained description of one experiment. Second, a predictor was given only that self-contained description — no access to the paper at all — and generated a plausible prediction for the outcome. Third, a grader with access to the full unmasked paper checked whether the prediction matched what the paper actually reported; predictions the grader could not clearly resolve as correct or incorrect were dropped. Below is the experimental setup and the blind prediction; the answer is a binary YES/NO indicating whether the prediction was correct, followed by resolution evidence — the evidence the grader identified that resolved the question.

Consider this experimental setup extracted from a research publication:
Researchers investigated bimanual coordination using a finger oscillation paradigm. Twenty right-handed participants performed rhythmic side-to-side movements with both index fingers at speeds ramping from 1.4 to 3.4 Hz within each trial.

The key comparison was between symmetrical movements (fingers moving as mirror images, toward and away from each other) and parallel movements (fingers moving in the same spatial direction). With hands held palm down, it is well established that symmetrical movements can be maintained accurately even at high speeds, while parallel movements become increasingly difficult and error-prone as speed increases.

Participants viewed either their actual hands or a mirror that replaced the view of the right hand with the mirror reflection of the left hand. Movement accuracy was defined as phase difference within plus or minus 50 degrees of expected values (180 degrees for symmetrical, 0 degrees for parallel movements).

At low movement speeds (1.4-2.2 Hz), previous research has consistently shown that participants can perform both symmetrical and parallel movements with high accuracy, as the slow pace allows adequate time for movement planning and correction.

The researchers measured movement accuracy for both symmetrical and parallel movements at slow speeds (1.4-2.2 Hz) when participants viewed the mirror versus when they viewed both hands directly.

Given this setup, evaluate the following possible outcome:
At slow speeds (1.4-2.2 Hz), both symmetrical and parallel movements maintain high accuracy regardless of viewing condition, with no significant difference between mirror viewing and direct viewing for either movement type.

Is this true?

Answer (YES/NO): NO